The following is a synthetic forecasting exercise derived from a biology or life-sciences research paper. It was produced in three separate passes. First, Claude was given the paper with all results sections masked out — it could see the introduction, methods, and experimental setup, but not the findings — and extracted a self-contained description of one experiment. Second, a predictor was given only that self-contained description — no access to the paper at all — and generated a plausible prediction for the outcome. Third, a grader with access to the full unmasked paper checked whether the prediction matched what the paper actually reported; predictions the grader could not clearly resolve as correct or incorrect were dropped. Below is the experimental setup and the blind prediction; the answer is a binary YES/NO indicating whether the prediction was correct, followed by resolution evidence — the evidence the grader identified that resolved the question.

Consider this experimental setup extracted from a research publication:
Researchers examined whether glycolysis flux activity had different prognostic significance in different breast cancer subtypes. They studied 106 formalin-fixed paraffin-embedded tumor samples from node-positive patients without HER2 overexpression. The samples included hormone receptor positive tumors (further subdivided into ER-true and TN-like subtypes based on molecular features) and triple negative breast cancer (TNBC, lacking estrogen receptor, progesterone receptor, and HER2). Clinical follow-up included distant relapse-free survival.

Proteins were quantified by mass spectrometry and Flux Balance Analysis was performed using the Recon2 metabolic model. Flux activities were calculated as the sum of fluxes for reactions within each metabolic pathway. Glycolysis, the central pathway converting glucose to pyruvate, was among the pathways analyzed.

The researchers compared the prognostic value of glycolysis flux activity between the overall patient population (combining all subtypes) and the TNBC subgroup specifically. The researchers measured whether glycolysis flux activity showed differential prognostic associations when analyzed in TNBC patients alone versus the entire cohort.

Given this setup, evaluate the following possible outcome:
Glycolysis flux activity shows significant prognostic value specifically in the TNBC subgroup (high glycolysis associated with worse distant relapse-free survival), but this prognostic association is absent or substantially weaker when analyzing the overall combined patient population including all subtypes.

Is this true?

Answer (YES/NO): NO